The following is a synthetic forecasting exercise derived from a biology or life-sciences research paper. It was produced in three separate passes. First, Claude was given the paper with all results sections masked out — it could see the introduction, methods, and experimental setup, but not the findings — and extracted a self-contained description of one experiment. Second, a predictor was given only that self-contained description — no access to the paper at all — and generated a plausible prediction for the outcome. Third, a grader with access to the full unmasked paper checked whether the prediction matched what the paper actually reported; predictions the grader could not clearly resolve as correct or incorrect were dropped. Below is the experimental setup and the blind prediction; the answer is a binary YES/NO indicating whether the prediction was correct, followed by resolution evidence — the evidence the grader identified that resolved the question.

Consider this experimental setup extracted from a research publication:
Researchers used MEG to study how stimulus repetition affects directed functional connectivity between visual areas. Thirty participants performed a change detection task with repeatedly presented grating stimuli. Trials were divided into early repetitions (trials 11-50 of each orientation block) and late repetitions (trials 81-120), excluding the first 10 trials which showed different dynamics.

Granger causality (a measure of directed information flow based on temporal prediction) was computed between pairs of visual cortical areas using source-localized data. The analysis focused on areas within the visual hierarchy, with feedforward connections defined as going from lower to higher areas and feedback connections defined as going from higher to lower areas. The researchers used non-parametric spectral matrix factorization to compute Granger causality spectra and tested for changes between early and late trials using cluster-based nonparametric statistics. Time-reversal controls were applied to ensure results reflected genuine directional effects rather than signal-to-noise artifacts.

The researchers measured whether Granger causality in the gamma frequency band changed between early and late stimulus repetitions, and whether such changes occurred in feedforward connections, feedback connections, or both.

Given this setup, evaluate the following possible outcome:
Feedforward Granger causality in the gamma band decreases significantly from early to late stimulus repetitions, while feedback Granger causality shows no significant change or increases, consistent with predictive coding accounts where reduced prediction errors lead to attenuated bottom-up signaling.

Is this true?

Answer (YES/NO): NO